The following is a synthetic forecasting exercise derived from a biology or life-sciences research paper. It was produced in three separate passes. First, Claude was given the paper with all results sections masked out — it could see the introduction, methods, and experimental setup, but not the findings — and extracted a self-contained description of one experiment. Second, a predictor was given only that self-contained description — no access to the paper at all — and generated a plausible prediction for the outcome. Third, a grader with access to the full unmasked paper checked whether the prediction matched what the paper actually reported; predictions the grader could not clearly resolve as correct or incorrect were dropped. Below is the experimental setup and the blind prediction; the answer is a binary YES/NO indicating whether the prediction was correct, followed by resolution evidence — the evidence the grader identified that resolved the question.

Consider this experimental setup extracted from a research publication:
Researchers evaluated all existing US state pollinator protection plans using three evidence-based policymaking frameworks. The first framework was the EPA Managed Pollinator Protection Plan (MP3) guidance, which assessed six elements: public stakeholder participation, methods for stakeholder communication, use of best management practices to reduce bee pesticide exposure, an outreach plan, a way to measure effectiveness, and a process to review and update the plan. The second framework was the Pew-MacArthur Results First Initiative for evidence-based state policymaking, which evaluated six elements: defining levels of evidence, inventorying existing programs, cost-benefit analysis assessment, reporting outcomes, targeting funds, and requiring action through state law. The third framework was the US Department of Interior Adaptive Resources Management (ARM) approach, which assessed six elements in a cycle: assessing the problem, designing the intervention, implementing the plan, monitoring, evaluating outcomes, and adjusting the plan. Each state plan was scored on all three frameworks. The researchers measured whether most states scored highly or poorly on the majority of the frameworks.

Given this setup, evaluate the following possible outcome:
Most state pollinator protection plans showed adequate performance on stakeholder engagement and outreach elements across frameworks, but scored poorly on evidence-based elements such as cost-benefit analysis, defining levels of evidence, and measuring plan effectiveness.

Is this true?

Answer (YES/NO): NO